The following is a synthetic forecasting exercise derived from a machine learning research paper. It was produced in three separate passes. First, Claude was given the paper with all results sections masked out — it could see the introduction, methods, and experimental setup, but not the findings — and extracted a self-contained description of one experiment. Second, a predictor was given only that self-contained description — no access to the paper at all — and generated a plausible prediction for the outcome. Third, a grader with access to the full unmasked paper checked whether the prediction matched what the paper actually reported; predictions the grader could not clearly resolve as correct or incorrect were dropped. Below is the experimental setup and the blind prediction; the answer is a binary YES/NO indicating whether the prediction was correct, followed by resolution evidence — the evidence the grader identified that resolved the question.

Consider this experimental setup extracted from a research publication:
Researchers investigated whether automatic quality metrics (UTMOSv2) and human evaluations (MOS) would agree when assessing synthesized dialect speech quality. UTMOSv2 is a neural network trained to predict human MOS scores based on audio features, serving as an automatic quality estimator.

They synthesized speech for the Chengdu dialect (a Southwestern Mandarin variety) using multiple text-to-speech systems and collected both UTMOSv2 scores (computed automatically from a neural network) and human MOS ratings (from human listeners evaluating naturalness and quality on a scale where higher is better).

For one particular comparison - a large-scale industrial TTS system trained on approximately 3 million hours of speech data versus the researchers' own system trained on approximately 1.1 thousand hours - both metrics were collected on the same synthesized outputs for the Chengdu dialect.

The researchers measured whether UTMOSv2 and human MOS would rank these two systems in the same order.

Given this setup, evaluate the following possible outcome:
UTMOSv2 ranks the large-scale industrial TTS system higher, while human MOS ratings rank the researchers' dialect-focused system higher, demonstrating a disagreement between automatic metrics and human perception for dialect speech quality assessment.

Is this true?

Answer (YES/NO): NO